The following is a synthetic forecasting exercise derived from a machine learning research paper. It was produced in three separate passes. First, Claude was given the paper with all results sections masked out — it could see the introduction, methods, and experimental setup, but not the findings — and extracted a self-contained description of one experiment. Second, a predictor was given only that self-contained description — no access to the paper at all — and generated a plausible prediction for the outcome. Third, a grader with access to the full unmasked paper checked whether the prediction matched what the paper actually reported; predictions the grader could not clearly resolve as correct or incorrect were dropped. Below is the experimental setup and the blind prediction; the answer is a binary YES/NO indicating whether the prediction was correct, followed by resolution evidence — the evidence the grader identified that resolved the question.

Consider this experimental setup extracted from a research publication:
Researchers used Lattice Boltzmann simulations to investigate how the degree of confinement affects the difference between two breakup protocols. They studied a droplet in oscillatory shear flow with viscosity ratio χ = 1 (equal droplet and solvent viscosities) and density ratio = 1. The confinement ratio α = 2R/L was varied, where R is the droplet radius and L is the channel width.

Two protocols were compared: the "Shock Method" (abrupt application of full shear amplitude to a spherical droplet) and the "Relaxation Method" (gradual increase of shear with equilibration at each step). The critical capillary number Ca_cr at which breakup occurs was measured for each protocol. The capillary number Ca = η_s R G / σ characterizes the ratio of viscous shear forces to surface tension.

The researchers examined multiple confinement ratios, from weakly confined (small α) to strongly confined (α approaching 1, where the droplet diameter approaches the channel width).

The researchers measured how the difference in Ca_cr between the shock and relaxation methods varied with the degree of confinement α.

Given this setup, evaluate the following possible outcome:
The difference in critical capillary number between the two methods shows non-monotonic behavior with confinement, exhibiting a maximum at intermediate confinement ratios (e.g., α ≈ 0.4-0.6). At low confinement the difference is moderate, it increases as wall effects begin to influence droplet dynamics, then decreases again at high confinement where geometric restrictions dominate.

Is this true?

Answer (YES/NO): NO